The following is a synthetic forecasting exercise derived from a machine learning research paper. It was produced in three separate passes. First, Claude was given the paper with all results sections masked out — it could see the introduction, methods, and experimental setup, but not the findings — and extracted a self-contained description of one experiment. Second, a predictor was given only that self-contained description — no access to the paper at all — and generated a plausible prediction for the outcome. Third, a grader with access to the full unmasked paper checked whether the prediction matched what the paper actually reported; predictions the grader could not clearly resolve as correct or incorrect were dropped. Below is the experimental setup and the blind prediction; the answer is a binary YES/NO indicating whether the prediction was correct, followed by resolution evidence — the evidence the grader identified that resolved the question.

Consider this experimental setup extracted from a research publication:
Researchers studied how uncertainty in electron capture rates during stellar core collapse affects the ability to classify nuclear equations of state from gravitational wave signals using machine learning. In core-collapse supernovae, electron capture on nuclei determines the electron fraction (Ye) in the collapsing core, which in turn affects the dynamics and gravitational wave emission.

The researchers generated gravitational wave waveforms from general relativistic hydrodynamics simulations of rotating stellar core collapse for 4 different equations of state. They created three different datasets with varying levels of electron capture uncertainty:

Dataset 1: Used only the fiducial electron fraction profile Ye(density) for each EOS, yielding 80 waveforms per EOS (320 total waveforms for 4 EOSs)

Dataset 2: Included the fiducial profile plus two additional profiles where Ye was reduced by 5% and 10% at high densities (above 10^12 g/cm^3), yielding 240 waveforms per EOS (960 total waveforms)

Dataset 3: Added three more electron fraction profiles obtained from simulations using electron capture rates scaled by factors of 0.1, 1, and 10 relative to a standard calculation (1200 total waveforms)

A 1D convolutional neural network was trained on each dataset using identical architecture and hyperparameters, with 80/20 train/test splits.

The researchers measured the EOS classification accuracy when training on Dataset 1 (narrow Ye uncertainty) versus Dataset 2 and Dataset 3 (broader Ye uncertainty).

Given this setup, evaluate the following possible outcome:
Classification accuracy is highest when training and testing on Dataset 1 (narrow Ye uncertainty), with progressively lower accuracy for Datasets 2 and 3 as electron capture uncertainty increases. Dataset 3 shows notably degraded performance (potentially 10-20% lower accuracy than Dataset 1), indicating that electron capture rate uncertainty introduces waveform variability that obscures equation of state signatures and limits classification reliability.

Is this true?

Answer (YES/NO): NO